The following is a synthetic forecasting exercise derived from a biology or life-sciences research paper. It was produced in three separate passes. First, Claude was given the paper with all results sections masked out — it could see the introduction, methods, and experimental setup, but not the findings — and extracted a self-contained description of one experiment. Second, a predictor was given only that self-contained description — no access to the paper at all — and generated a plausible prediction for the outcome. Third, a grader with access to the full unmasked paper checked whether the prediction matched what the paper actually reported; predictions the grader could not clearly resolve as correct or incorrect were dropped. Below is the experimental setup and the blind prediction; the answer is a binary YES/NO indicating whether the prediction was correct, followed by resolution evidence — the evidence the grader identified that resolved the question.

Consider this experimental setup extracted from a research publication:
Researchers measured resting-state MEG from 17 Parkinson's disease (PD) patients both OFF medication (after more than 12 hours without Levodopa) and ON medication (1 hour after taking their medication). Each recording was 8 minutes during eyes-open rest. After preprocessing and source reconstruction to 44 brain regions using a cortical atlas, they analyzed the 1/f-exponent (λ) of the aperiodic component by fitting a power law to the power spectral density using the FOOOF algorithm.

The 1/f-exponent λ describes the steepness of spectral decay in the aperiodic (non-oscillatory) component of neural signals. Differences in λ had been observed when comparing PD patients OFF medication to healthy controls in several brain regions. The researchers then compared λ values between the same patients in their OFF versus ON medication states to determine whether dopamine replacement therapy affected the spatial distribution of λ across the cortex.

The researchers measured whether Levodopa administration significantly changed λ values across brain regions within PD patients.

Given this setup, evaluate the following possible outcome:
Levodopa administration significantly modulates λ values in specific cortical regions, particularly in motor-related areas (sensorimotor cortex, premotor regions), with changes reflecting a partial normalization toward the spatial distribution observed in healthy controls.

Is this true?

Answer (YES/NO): NO